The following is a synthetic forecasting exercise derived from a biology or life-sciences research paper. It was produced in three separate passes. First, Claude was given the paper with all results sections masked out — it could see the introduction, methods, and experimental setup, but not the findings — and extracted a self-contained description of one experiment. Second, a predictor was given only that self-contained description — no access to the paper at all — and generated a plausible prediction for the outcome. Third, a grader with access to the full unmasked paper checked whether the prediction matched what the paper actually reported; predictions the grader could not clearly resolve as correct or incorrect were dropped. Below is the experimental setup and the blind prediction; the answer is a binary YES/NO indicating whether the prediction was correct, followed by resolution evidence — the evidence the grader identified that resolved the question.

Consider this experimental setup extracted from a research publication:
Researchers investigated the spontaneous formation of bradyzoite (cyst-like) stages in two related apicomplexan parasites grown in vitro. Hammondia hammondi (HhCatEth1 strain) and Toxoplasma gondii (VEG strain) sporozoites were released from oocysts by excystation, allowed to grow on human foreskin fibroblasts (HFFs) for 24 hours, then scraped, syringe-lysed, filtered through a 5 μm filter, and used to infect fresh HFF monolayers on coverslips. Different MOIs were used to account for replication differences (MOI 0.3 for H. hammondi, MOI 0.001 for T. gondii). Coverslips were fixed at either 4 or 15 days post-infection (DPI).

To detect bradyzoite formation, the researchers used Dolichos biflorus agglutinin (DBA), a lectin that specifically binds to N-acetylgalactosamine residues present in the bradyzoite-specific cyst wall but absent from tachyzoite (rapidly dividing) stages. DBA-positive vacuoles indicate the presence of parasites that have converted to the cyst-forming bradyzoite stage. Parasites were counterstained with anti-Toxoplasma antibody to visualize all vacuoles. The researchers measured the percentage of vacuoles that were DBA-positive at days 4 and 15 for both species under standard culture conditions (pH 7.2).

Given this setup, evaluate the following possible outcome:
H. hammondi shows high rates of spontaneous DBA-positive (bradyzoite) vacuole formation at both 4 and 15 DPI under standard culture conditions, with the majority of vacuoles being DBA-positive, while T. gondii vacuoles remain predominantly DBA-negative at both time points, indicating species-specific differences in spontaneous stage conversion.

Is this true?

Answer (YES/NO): NO